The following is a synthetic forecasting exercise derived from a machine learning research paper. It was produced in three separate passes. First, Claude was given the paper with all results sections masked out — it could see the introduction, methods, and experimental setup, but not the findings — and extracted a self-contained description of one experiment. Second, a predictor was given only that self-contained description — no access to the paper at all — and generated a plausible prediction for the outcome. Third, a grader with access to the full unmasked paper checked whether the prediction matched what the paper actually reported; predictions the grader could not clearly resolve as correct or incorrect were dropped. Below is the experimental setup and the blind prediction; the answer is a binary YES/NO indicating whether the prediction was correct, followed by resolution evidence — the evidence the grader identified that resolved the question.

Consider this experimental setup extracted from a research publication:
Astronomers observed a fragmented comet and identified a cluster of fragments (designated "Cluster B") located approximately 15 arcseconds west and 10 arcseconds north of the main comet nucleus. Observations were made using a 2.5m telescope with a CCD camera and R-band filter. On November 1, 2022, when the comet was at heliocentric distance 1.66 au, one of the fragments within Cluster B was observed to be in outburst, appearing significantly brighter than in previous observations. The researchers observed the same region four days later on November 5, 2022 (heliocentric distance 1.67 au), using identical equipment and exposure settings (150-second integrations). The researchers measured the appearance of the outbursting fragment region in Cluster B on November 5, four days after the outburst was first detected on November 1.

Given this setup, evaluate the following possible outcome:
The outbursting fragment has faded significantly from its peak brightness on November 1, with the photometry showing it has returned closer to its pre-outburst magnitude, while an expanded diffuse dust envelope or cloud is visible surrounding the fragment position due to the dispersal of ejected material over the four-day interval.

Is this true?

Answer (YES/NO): NO